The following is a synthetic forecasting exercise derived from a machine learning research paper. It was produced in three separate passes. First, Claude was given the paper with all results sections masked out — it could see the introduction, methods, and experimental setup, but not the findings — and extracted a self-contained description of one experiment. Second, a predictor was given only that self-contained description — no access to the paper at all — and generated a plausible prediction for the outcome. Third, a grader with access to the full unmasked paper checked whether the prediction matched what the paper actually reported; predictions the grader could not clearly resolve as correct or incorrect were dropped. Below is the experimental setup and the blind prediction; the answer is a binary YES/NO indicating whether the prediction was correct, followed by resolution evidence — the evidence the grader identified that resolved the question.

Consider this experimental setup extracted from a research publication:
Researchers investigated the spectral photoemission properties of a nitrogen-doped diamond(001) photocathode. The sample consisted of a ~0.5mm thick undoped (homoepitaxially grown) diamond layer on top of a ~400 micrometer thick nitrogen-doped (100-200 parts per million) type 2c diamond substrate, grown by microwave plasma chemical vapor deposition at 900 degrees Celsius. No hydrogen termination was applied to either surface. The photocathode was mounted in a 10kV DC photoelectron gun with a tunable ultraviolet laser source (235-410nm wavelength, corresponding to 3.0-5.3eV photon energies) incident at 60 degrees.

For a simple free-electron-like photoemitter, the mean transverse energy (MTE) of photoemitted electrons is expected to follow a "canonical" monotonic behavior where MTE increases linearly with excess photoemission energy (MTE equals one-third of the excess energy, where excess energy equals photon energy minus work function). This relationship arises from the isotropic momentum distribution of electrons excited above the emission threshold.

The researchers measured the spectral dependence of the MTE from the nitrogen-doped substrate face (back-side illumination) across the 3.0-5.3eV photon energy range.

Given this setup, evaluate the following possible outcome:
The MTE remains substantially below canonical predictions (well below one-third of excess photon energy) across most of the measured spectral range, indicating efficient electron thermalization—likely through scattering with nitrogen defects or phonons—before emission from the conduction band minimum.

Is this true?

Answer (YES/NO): NO